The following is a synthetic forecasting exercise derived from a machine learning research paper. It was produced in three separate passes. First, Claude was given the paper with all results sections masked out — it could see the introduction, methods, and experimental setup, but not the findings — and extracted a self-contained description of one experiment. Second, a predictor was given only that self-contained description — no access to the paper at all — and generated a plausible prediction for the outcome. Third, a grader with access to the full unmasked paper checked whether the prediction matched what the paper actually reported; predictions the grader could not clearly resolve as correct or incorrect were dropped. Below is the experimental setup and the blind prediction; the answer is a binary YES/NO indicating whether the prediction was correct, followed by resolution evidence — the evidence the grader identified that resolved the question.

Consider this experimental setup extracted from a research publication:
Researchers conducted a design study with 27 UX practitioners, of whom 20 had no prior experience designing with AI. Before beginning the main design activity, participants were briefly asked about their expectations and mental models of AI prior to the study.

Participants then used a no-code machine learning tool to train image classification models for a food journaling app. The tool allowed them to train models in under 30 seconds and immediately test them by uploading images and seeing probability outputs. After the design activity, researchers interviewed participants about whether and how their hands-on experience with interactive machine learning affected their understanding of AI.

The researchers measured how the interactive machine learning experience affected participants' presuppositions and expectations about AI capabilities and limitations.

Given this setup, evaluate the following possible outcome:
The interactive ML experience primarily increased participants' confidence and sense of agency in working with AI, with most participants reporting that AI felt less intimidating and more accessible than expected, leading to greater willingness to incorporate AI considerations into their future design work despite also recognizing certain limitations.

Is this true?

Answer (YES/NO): NO